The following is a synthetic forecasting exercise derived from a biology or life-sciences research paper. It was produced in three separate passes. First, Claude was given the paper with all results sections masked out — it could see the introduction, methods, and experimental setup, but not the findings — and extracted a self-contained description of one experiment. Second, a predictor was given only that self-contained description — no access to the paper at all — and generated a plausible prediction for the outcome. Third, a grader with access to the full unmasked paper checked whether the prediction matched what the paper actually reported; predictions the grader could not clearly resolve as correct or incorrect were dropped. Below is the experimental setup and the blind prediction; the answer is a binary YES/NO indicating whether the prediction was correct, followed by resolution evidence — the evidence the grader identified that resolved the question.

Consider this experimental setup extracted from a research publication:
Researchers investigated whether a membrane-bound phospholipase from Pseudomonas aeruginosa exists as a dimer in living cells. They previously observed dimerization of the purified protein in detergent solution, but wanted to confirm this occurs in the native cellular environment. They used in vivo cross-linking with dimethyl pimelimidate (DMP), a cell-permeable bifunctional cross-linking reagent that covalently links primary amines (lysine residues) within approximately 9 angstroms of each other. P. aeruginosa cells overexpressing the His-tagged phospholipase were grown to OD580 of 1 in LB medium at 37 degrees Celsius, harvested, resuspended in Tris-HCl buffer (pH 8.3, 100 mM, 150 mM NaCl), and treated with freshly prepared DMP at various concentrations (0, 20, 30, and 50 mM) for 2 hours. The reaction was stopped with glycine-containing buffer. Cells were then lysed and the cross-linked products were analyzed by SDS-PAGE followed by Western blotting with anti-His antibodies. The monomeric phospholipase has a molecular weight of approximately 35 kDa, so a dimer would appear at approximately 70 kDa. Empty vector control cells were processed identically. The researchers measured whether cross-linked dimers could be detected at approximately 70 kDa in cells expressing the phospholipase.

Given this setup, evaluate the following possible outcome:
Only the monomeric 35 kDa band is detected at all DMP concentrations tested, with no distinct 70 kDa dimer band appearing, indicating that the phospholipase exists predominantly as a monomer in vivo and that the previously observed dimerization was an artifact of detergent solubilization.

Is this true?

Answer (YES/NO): NO